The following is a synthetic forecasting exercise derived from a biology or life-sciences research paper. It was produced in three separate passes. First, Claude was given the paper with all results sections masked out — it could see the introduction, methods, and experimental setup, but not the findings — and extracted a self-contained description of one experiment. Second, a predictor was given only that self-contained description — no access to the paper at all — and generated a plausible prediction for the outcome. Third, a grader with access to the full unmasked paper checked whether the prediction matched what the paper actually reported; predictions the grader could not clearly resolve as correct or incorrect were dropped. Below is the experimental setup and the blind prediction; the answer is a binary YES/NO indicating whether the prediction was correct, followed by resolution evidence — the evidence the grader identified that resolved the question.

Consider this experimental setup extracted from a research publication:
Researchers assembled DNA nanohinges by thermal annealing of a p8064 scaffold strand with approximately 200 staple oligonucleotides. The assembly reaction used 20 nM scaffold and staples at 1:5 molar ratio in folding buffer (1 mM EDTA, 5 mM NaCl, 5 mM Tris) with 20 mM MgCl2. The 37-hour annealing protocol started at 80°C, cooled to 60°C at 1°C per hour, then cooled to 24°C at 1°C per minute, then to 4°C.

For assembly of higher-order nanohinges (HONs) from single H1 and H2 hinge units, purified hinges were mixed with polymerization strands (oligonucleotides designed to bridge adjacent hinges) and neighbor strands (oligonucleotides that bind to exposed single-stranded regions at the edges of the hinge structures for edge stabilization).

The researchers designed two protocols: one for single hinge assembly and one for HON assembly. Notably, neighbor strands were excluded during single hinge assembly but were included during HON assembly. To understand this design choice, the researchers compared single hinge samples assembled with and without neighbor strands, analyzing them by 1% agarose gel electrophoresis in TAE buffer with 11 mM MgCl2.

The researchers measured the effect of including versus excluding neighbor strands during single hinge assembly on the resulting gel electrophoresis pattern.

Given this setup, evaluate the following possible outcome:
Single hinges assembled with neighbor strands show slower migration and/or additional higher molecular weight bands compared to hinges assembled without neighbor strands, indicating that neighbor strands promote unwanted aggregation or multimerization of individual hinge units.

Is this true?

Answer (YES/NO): YES